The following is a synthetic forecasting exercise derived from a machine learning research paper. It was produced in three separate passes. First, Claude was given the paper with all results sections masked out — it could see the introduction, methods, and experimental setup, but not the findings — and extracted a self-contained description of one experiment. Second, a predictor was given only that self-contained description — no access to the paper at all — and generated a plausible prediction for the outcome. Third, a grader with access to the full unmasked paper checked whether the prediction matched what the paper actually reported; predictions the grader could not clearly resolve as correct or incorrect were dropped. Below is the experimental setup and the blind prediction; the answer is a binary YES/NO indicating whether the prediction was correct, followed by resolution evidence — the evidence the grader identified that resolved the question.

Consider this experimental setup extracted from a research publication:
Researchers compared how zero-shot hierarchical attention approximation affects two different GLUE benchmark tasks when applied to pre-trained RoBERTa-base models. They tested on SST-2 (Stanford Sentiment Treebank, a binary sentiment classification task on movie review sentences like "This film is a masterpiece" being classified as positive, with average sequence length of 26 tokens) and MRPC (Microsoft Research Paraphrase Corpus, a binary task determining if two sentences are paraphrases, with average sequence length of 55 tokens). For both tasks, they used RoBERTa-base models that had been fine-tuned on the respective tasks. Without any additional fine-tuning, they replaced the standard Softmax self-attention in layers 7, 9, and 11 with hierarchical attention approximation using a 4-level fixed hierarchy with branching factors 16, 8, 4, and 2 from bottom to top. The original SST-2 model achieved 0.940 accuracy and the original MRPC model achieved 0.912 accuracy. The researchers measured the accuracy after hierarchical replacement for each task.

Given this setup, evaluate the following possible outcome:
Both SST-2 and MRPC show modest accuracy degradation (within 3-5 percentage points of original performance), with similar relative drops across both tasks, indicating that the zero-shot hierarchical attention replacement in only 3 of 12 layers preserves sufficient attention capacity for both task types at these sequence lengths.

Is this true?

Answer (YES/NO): NO